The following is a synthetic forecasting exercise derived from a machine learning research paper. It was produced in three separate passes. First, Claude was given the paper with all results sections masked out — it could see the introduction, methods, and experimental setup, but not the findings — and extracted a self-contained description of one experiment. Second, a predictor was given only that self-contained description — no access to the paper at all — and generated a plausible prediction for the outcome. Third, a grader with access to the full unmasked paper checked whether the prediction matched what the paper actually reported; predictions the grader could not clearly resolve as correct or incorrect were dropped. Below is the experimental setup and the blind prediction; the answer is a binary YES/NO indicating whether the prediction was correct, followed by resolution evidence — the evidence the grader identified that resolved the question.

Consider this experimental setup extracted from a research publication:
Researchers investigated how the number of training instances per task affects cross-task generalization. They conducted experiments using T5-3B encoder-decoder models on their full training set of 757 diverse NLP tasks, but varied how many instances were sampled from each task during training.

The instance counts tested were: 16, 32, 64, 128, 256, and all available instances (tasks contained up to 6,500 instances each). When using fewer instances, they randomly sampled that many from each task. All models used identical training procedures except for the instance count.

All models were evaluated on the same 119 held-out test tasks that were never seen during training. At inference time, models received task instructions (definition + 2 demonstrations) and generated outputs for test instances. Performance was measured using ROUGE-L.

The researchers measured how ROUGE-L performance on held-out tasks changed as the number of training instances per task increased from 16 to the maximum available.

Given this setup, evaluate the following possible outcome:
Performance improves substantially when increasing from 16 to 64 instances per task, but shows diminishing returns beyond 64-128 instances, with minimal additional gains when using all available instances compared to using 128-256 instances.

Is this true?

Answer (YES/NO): YES